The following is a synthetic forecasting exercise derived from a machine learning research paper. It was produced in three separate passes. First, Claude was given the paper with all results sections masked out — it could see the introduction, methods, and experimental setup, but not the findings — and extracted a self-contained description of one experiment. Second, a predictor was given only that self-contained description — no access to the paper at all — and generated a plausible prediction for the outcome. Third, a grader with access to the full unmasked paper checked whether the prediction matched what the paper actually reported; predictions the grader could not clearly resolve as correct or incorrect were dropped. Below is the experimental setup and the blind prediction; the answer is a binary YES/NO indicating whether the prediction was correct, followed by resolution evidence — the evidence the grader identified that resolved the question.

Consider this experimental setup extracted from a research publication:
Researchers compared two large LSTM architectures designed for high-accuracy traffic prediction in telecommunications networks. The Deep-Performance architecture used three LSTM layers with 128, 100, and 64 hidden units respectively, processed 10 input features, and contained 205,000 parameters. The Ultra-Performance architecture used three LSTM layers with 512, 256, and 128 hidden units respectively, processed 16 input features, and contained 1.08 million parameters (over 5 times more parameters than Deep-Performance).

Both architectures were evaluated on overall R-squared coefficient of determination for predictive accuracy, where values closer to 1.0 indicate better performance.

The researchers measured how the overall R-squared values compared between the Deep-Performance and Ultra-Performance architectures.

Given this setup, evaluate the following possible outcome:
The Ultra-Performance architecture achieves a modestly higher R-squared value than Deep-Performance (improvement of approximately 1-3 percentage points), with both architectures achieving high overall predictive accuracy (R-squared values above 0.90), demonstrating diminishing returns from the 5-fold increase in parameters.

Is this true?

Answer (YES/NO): NO